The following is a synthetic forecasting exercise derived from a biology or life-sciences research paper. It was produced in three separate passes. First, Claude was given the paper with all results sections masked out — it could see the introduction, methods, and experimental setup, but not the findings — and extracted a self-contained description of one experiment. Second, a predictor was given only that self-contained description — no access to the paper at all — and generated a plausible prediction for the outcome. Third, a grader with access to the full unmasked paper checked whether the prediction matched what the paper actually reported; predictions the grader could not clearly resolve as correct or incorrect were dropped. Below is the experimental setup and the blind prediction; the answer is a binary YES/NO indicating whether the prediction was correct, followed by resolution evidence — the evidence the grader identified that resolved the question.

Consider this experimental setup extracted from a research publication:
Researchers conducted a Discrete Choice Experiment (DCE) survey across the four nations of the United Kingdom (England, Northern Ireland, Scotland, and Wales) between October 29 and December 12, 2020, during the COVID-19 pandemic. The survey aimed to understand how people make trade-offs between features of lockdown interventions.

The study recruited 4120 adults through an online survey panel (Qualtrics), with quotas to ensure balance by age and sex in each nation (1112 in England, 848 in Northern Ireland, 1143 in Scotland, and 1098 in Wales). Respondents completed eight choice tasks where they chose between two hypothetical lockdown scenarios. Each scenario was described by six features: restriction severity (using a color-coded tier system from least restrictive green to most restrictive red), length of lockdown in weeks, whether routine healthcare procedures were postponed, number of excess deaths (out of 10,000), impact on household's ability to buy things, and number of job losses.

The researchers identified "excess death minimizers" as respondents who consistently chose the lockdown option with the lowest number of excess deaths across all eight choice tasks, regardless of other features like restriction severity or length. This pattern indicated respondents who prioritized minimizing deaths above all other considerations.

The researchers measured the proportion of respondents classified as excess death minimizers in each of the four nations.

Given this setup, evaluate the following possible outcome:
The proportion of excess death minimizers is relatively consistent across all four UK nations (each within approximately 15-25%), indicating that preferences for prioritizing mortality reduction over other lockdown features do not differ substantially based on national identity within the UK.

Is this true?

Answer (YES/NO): YES